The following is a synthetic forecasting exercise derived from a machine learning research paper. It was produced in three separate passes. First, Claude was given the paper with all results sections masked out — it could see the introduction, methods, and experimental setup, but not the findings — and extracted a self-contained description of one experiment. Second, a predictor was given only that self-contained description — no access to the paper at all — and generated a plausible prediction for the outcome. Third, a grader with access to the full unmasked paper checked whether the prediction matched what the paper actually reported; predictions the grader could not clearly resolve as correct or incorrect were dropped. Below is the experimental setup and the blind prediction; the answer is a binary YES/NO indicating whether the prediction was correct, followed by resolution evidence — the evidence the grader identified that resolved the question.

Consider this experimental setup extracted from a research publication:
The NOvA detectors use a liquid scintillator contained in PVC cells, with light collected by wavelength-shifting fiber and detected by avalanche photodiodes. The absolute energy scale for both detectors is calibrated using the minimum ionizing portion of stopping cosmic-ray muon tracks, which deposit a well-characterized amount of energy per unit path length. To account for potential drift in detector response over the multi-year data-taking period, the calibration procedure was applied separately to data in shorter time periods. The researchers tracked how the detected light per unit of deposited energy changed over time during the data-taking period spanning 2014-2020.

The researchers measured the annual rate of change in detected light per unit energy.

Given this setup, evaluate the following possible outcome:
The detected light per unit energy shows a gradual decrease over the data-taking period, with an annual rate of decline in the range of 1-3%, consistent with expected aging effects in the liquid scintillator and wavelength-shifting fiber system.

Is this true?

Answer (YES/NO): NO